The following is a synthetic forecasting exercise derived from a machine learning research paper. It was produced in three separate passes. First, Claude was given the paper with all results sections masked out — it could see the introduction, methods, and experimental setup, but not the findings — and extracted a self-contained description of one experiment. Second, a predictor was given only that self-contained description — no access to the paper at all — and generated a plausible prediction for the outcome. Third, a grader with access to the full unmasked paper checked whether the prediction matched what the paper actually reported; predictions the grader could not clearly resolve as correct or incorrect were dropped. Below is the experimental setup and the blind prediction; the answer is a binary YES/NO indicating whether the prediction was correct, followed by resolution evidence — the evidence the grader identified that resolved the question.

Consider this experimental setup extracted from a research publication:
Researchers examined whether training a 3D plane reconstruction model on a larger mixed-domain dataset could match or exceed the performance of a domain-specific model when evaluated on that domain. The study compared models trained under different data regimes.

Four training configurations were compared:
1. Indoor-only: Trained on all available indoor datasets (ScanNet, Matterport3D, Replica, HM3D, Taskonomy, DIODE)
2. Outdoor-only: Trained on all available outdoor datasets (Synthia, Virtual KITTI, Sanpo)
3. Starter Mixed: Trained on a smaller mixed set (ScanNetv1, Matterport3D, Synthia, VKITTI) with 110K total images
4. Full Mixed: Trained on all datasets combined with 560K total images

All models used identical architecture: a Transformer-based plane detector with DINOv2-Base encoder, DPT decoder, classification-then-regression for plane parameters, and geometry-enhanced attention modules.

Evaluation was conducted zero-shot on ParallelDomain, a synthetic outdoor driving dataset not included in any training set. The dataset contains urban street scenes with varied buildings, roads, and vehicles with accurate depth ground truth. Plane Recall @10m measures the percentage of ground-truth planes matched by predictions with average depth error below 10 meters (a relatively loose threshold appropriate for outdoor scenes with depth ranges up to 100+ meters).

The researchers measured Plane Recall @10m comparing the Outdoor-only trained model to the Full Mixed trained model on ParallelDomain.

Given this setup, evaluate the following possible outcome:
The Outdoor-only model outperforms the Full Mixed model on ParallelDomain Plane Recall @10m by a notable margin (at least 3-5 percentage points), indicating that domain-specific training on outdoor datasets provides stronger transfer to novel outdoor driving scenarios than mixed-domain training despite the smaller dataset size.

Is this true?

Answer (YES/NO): NO